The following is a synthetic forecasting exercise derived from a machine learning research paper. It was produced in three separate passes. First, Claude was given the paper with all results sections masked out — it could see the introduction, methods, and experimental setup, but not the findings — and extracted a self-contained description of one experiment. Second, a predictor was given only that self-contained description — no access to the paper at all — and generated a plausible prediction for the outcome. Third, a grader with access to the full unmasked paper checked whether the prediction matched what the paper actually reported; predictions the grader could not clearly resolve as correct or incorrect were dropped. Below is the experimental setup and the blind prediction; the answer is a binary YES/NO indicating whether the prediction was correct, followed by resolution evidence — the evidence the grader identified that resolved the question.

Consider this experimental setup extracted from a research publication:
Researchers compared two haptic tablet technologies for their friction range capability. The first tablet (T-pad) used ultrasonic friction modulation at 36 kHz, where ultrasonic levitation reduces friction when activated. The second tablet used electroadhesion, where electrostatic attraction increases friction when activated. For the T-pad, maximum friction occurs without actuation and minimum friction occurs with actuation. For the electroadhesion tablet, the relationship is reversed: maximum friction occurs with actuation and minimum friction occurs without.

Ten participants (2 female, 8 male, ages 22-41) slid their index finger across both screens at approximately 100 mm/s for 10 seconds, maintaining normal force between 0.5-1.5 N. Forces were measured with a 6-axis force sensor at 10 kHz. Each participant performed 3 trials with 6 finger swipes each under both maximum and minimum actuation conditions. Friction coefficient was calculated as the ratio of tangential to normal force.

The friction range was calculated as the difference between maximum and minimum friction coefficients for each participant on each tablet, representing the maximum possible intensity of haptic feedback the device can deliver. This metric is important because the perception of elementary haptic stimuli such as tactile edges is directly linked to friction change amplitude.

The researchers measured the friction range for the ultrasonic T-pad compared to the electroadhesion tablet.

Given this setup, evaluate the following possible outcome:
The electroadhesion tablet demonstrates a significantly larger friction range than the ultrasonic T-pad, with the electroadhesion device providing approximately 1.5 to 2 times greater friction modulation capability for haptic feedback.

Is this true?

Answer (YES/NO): YES